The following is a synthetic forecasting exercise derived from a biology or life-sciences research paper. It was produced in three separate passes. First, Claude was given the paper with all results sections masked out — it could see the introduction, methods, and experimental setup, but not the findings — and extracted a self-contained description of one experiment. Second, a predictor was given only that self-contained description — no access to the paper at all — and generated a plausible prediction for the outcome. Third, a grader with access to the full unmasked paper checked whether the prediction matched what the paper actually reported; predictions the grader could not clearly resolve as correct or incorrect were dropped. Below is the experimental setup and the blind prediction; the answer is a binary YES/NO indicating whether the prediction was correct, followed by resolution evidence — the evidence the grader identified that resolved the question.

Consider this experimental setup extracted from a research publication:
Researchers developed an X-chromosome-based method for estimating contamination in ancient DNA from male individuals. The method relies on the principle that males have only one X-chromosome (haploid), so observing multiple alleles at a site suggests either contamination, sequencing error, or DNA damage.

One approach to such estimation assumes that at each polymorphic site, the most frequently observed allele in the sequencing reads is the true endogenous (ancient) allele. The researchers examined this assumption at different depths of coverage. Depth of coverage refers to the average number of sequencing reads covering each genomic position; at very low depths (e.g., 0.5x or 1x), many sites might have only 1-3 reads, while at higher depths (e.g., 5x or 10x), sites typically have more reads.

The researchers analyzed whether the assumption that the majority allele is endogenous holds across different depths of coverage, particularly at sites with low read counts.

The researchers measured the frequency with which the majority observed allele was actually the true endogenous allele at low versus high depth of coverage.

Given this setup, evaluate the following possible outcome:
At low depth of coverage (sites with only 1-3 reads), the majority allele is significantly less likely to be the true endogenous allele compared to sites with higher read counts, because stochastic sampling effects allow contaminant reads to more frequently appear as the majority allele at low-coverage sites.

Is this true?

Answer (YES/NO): YES